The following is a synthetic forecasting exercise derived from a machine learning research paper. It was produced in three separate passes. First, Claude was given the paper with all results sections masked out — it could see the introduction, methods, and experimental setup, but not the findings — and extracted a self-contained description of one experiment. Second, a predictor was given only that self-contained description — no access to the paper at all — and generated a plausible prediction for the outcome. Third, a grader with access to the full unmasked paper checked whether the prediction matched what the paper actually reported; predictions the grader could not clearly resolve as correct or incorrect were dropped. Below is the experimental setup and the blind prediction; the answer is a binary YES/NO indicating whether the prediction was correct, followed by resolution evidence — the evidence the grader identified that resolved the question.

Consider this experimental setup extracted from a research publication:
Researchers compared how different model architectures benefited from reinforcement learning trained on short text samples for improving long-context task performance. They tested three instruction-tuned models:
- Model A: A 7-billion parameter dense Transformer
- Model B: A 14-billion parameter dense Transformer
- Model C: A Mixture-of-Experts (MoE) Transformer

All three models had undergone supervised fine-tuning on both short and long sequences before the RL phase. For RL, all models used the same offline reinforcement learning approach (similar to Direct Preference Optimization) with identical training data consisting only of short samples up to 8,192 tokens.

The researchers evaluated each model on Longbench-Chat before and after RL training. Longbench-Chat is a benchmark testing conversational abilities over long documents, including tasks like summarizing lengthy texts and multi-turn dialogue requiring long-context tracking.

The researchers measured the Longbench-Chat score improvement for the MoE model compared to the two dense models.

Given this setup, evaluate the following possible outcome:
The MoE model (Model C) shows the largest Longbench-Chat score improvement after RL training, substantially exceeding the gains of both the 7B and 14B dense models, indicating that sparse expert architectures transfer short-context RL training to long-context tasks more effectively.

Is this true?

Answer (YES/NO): NO